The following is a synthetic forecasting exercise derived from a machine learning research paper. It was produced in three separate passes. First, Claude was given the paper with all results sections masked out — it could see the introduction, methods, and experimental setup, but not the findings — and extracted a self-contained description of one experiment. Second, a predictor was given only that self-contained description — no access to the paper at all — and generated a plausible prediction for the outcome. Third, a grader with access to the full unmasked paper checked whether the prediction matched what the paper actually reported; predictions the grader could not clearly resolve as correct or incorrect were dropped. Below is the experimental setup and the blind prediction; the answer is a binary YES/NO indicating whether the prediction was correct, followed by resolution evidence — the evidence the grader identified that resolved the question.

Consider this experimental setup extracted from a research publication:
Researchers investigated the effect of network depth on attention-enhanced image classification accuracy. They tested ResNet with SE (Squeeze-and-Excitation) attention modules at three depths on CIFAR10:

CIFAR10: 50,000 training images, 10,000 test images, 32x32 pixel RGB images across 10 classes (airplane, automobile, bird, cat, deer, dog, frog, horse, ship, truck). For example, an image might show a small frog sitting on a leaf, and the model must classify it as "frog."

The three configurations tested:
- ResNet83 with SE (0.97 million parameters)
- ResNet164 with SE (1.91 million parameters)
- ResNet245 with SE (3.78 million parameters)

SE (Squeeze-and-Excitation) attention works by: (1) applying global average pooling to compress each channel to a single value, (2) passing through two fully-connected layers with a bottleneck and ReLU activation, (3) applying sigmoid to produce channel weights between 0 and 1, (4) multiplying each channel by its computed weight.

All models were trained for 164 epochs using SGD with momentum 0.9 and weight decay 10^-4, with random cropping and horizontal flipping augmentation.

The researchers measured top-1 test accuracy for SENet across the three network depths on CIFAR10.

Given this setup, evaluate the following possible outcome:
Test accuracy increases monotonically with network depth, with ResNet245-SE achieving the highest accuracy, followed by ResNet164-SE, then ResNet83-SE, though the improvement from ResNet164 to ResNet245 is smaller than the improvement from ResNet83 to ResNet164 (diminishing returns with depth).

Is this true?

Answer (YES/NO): NO